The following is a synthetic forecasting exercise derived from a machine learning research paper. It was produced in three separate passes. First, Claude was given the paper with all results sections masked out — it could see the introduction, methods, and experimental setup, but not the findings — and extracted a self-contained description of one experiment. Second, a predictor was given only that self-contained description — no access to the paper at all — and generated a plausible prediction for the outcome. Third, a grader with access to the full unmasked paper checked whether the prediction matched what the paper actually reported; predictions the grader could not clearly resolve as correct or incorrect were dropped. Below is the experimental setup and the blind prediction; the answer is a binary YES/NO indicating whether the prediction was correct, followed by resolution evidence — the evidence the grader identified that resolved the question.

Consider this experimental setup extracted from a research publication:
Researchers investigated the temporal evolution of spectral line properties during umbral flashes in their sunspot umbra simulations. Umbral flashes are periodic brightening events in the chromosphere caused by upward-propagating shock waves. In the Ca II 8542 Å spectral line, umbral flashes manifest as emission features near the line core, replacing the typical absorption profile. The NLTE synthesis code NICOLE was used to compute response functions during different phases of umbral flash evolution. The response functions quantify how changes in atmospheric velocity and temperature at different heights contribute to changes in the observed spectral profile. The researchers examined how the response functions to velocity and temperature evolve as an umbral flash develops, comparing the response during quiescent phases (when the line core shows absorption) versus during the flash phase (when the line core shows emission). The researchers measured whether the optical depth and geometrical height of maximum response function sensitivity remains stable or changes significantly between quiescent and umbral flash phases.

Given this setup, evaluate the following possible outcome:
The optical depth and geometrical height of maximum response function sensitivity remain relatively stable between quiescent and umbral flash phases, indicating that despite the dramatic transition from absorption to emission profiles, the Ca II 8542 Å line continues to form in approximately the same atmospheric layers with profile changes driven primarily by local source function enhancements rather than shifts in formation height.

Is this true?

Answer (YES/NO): NO